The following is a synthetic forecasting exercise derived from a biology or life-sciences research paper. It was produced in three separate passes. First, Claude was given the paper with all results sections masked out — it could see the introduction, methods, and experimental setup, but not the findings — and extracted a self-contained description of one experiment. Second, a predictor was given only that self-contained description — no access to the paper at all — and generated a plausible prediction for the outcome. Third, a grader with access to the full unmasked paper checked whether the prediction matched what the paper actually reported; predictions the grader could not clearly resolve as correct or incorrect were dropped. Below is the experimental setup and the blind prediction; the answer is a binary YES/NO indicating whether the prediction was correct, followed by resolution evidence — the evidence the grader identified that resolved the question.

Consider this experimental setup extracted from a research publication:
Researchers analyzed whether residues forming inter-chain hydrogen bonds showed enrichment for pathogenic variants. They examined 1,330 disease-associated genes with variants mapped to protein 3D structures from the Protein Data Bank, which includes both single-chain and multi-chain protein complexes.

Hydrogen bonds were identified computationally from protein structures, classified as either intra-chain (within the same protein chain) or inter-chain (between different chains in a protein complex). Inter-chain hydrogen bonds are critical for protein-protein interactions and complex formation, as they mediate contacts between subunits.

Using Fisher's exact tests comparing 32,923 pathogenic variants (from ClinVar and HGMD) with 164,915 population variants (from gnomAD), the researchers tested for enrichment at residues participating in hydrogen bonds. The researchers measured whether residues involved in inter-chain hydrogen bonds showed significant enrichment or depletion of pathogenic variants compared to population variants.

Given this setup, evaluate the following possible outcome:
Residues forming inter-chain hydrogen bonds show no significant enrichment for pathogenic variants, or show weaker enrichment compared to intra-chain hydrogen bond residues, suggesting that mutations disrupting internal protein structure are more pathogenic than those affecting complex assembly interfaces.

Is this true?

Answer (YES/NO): YES